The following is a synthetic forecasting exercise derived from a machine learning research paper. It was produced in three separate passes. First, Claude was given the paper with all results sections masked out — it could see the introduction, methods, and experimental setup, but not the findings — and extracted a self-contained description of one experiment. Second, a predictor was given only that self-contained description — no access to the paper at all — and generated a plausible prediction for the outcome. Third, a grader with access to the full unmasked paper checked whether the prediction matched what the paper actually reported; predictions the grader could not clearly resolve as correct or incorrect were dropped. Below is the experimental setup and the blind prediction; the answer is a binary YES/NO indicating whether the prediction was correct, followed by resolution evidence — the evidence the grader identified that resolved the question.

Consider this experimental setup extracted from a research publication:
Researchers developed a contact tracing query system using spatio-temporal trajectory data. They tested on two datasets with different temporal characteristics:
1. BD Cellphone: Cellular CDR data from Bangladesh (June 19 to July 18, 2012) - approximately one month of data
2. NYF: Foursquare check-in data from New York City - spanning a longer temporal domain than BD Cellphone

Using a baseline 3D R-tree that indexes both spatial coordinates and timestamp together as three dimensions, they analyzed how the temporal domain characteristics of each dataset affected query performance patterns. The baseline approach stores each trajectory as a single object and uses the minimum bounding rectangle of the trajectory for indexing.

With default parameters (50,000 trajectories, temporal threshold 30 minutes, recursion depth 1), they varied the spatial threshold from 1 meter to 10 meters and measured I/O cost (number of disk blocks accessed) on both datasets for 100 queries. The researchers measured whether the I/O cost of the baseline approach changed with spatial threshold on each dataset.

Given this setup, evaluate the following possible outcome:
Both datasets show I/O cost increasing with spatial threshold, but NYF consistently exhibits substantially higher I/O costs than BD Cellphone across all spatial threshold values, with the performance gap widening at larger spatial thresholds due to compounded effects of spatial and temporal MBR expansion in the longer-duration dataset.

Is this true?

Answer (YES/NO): NO